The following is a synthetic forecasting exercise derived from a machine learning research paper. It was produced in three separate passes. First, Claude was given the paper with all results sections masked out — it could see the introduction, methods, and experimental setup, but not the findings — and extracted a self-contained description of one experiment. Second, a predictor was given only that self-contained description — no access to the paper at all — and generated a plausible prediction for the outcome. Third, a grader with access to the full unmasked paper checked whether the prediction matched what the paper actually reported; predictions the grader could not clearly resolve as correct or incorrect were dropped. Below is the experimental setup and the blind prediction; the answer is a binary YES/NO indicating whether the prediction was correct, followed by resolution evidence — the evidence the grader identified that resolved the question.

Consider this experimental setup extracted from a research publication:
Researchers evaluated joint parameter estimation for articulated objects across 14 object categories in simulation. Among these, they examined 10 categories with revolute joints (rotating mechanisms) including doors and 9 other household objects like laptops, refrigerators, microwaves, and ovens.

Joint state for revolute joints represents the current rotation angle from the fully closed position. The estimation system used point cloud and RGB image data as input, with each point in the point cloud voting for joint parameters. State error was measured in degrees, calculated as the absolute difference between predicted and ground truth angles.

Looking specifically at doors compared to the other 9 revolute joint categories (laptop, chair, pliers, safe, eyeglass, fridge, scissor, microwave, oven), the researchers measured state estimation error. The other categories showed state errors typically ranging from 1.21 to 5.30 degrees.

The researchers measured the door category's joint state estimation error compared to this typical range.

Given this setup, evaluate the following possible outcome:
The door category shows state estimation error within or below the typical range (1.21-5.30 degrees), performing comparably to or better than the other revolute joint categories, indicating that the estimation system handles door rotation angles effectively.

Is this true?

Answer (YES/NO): NO